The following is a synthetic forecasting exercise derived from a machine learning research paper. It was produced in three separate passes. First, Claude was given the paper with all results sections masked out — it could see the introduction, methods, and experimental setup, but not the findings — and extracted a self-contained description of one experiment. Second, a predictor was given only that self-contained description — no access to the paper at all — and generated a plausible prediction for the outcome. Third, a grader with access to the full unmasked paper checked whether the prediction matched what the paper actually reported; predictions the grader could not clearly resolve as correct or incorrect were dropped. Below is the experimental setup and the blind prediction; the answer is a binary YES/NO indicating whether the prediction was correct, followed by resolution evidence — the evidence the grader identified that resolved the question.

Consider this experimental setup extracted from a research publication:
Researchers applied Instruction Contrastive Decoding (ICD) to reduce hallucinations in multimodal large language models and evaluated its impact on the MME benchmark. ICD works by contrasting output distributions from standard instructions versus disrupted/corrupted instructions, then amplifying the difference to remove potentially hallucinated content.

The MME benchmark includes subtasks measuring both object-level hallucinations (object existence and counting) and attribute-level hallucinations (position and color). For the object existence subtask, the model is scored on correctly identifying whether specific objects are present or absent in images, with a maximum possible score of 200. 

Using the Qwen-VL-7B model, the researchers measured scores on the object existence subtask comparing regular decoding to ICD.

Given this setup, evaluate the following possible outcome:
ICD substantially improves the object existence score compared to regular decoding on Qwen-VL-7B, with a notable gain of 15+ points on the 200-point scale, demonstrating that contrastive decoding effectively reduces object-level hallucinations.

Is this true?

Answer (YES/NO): NO